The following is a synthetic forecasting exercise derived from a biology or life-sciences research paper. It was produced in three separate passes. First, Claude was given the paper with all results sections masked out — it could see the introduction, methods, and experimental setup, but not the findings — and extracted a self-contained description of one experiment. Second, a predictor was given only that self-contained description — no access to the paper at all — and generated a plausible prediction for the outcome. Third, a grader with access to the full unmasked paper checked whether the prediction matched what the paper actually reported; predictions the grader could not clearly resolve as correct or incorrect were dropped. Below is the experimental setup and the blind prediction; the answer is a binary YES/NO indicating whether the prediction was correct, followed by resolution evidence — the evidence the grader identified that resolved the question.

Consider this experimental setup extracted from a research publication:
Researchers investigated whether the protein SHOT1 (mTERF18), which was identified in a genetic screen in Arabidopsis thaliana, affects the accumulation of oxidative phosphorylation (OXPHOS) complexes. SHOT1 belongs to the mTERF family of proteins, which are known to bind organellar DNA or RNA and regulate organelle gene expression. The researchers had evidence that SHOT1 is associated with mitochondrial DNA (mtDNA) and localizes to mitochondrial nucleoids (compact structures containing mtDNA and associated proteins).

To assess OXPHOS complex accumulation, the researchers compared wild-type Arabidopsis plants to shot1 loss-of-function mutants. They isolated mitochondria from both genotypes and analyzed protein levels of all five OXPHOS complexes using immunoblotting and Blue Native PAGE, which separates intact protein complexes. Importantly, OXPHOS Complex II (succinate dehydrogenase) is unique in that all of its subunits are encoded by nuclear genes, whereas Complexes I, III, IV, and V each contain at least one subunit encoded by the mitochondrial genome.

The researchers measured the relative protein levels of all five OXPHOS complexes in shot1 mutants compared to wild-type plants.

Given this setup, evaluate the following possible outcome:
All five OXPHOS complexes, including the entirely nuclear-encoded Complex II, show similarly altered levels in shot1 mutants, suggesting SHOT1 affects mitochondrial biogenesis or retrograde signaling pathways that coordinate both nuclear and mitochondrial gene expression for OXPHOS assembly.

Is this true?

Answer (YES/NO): NO